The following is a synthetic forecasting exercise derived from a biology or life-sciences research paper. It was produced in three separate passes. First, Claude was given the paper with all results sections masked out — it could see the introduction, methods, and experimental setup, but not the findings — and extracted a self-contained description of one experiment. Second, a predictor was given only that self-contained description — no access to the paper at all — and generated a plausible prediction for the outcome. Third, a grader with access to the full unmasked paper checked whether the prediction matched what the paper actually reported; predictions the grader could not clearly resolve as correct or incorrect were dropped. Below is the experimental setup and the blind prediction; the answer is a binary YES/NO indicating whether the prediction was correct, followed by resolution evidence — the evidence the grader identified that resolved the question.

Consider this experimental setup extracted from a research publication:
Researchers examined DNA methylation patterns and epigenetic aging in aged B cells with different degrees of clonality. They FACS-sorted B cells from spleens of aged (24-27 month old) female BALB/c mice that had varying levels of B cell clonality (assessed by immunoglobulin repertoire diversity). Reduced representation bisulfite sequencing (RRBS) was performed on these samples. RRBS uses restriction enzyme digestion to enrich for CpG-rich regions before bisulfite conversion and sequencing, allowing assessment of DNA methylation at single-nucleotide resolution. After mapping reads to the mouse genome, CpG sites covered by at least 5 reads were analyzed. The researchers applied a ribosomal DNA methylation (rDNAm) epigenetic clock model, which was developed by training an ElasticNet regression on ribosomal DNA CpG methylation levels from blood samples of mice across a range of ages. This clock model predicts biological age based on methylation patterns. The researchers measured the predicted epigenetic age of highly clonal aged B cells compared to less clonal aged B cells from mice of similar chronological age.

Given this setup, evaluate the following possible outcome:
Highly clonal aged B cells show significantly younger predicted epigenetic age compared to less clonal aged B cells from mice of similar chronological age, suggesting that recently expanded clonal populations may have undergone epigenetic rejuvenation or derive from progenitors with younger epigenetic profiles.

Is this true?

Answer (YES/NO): NO